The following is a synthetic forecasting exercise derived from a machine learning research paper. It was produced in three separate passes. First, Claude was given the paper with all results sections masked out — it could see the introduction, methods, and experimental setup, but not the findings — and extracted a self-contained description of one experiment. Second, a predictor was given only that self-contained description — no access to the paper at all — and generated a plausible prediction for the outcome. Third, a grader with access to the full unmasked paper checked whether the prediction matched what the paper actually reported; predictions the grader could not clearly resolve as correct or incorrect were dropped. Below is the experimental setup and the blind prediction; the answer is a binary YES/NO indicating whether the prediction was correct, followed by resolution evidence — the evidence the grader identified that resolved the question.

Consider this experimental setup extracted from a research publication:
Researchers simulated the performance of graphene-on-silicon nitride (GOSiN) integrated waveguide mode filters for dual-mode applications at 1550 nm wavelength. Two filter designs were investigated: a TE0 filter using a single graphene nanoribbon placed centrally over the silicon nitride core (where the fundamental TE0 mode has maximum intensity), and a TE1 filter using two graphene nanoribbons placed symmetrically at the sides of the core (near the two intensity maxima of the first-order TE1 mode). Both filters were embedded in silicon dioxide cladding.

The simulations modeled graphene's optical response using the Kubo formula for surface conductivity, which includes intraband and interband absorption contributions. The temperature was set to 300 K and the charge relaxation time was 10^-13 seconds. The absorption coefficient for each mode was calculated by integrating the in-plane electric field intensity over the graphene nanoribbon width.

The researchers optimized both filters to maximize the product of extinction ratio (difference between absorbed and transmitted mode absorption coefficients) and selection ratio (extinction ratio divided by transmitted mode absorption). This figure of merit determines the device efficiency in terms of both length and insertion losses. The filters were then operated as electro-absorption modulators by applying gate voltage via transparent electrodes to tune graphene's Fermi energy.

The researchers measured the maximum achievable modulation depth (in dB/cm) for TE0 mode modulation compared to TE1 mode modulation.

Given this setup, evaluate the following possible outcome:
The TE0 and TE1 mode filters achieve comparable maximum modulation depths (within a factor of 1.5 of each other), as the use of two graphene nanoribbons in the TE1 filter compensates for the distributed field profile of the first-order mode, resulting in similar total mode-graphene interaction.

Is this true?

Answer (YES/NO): YES